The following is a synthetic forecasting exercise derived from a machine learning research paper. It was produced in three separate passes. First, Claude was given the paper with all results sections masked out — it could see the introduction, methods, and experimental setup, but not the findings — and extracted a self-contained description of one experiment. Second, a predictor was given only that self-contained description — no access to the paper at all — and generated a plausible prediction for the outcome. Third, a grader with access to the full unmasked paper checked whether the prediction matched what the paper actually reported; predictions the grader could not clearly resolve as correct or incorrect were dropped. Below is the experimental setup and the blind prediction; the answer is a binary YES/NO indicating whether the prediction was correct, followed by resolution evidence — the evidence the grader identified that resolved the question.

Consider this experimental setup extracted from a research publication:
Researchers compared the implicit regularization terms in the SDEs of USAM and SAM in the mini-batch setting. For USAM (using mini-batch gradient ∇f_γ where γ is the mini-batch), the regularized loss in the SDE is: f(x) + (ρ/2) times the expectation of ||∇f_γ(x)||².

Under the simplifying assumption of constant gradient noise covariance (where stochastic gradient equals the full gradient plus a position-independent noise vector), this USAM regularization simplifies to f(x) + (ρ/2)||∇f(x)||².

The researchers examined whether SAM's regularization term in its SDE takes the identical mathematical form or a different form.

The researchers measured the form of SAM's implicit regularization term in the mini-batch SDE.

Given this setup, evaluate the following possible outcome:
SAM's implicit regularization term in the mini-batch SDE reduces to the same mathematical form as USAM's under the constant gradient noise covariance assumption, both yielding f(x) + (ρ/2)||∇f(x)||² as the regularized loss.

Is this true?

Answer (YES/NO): NO